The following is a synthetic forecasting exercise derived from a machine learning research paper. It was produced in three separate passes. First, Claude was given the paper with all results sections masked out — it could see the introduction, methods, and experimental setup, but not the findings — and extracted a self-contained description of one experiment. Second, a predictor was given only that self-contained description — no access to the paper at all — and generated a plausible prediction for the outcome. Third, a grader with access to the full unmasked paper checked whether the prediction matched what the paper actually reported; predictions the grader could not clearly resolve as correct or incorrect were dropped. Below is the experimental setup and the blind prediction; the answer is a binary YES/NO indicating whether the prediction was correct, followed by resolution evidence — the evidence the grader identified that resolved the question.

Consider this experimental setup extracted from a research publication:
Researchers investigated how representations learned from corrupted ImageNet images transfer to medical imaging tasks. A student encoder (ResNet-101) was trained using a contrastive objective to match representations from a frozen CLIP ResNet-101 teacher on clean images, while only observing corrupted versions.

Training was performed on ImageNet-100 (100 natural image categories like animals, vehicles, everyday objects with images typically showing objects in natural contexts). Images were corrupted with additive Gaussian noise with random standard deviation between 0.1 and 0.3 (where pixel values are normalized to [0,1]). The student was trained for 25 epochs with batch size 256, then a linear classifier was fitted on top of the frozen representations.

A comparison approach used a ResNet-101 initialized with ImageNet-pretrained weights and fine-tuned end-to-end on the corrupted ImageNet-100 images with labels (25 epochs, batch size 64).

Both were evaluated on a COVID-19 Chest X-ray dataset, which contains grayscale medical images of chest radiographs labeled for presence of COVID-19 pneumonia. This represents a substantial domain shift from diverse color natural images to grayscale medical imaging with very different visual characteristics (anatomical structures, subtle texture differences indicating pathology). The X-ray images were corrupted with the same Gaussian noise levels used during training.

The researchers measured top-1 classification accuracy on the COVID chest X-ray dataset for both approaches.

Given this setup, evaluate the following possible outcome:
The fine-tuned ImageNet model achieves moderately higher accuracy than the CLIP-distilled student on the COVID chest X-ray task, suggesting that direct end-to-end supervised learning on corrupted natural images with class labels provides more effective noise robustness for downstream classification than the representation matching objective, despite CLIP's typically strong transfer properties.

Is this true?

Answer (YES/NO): YES